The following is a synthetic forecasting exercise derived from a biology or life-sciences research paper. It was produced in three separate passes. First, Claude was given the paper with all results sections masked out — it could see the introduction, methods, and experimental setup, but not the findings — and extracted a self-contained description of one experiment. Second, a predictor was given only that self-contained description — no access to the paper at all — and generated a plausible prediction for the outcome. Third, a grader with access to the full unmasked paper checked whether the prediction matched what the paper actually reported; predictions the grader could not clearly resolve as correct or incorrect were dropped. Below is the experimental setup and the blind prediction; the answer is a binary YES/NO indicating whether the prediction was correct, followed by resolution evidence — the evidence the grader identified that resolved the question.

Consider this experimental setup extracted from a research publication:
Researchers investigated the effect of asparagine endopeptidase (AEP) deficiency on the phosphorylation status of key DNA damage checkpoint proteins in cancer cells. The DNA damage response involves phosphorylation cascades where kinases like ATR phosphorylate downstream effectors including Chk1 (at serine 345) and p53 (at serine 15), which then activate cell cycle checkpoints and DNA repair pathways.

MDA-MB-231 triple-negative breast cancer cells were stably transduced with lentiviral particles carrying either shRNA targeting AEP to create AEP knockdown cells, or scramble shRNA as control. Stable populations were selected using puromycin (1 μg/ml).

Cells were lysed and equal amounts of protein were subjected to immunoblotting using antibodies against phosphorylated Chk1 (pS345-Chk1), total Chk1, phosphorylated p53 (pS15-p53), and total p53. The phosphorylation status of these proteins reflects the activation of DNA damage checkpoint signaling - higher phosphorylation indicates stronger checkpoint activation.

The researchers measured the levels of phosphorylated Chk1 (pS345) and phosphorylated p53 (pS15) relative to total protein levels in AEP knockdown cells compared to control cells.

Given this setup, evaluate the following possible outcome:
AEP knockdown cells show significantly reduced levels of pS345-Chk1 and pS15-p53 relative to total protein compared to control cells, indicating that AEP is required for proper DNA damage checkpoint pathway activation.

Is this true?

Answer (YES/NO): YES